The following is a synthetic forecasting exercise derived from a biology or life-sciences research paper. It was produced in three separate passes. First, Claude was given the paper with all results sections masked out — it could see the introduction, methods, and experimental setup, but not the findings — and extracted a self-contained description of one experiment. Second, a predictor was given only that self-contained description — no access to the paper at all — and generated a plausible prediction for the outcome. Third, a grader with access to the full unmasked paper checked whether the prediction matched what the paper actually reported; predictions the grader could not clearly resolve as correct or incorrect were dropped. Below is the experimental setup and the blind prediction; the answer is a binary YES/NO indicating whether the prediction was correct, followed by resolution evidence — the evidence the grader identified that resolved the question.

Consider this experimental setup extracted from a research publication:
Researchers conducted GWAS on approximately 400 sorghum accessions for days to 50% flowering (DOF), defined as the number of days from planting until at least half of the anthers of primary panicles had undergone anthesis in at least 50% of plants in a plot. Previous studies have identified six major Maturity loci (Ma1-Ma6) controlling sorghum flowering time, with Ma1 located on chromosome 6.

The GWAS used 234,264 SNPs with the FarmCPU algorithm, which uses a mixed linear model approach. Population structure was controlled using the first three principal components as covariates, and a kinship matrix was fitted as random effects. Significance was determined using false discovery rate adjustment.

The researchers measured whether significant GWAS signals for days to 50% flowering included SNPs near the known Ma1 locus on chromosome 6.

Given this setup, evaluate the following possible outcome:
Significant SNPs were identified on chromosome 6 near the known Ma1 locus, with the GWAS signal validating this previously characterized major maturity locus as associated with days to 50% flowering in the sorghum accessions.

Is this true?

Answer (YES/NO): YES